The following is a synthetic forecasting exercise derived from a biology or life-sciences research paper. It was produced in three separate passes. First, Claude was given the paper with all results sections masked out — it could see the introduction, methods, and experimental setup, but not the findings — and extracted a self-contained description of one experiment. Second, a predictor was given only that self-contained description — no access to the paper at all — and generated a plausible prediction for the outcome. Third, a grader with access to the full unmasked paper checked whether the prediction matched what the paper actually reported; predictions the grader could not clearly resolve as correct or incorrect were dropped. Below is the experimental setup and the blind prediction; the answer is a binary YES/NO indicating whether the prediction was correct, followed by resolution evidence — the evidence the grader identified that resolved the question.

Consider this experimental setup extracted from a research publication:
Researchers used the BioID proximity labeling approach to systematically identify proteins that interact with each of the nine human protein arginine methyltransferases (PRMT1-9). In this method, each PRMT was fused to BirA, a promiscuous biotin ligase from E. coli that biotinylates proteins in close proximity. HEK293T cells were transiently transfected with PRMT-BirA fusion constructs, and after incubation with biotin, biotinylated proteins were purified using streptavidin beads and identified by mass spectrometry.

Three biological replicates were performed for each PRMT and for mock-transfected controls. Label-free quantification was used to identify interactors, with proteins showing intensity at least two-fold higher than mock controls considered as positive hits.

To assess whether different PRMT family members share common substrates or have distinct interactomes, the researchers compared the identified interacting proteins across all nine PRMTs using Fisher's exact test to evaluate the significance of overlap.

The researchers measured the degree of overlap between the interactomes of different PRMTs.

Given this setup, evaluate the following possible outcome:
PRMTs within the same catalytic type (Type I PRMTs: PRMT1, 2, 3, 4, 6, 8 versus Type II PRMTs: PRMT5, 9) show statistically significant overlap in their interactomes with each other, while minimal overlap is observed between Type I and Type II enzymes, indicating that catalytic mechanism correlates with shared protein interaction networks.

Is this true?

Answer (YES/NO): NO